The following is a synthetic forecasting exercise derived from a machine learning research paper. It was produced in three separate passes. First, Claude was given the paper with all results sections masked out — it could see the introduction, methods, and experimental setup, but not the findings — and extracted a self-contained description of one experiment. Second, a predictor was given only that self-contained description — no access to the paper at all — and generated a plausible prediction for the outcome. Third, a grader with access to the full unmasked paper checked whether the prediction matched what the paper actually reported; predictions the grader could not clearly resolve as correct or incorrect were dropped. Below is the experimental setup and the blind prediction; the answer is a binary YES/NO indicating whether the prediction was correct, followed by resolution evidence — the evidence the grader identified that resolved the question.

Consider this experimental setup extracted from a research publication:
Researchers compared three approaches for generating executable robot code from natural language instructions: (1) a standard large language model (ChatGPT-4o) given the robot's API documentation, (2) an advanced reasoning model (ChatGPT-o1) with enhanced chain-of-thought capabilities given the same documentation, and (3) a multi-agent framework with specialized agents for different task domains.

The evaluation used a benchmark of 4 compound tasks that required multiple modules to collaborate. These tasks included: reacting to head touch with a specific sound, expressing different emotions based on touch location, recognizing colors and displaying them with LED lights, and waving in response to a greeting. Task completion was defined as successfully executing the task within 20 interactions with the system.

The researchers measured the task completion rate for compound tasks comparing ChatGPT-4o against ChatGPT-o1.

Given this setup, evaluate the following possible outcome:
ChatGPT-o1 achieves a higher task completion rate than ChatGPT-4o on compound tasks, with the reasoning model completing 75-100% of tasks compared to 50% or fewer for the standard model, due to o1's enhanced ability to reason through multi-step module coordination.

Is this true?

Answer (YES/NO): YES